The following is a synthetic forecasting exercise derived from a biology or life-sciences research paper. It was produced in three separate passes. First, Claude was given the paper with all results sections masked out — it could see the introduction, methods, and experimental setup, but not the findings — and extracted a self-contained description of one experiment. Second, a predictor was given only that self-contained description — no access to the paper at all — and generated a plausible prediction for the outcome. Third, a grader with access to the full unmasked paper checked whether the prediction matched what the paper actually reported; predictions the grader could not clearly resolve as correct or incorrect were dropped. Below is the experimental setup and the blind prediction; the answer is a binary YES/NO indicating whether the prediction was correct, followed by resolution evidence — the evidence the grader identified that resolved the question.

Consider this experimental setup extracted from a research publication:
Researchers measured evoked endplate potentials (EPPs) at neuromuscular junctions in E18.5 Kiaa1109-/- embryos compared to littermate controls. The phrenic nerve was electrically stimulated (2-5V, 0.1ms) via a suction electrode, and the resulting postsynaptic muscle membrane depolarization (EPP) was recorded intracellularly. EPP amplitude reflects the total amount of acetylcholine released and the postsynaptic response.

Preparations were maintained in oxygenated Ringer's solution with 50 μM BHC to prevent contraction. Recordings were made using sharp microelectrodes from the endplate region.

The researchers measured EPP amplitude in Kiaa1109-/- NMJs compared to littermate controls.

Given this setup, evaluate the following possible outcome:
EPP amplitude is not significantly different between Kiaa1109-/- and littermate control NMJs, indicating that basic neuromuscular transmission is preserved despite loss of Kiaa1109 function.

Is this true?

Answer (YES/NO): NO